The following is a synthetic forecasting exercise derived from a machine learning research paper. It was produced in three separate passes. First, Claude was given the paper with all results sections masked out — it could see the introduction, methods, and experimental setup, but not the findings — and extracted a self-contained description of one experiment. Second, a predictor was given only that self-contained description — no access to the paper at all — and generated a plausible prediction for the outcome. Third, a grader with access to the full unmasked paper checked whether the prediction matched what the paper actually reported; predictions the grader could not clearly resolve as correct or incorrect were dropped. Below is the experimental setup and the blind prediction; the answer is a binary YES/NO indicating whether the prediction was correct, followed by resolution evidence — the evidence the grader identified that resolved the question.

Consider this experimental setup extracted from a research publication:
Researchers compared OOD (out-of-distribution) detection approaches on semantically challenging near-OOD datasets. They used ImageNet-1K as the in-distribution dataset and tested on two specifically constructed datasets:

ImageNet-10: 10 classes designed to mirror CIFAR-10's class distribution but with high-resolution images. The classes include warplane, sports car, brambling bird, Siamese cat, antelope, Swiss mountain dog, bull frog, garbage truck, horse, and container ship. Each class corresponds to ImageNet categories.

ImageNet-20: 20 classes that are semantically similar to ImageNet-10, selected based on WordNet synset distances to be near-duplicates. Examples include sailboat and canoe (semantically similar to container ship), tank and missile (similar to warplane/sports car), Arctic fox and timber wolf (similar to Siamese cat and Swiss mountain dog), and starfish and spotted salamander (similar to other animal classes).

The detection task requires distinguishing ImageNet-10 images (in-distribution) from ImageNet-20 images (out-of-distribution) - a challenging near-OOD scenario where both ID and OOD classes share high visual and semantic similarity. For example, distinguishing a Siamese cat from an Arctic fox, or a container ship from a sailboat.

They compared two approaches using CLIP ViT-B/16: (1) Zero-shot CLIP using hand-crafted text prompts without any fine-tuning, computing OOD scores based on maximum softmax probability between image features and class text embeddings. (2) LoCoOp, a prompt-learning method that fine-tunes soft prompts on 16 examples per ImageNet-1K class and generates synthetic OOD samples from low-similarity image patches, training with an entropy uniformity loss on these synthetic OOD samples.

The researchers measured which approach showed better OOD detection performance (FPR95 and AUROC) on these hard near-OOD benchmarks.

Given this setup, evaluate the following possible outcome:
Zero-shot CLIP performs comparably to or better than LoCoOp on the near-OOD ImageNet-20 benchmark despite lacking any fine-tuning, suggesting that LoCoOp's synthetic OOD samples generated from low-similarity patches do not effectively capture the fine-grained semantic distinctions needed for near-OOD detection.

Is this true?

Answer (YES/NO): YES